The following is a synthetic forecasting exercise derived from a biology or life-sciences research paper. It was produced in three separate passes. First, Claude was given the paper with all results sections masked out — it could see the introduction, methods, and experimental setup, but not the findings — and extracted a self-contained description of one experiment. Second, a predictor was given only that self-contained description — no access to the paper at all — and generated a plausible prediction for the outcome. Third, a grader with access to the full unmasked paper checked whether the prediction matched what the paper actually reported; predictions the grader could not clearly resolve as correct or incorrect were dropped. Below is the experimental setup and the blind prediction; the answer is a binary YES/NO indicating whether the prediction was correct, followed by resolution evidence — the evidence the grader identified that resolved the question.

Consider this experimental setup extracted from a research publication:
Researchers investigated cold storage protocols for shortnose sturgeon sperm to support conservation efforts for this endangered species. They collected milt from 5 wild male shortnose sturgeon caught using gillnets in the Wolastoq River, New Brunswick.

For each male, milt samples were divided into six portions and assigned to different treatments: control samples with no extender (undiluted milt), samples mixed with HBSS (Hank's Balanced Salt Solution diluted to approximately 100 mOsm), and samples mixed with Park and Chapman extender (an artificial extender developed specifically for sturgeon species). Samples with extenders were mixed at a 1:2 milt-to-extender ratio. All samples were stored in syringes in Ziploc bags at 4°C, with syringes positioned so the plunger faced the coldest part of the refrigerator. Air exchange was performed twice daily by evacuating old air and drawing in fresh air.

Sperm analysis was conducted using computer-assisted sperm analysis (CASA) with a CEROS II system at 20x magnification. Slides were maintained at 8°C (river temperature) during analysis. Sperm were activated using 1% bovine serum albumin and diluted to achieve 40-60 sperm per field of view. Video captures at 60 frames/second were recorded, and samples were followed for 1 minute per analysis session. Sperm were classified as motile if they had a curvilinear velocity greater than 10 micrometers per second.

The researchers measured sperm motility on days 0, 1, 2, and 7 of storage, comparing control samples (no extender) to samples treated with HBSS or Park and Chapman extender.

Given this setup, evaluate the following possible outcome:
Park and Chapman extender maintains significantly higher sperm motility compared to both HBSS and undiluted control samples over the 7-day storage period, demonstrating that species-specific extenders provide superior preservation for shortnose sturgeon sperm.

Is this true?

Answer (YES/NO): NO